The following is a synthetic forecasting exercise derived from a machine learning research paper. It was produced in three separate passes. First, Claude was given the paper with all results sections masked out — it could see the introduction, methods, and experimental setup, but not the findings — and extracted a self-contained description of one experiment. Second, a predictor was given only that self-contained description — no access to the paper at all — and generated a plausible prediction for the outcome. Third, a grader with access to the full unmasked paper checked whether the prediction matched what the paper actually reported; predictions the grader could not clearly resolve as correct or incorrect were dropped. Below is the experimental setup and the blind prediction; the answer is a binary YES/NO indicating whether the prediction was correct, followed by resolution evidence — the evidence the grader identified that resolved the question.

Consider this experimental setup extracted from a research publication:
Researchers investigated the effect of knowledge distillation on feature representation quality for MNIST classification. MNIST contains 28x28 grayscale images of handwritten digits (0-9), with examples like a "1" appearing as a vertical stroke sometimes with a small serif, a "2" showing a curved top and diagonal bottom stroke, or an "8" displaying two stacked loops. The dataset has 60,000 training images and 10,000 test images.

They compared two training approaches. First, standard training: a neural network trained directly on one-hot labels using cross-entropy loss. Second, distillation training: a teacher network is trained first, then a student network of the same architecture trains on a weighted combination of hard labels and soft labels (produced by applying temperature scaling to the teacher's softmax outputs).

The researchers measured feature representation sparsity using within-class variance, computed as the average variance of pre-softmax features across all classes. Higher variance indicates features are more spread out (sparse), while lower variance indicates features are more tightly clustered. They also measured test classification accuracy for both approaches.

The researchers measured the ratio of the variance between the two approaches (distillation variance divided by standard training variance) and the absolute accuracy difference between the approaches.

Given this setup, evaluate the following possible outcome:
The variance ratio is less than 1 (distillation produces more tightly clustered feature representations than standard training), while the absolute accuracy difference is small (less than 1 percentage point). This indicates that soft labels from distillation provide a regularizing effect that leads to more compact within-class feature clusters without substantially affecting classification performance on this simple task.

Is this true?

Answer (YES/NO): NO